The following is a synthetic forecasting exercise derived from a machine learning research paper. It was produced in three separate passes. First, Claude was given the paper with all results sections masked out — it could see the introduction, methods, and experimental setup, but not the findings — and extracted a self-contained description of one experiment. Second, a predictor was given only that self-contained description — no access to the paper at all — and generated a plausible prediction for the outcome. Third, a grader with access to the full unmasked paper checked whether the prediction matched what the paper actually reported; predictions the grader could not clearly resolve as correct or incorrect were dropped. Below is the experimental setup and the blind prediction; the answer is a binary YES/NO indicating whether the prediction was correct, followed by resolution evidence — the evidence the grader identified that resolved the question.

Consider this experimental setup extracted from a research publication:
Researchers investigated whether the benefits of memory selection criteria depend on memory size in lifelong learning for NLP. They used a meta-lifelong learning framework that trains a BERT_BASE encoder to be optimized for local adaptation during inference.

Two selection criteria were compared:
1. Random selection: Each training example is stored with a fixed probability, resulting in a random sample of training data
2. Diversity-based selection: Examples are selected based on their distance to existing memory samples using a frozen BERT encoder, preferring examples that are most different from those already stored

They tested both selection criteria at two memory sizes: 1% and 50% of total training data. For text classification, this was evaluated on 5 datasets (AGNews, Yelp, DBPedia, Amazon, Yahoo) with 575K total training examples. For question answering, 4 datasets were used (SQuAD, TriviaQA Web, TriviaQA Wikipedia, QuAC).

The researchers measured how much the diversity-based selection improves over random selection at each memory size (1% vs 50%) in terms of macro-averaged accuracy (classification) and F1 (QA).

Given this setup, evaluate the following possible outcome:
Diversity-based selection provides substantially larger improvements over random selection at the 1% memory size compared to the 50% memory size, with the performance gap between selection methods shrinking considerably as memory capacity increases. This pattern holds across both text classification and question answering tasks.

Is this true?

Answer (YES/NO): YES